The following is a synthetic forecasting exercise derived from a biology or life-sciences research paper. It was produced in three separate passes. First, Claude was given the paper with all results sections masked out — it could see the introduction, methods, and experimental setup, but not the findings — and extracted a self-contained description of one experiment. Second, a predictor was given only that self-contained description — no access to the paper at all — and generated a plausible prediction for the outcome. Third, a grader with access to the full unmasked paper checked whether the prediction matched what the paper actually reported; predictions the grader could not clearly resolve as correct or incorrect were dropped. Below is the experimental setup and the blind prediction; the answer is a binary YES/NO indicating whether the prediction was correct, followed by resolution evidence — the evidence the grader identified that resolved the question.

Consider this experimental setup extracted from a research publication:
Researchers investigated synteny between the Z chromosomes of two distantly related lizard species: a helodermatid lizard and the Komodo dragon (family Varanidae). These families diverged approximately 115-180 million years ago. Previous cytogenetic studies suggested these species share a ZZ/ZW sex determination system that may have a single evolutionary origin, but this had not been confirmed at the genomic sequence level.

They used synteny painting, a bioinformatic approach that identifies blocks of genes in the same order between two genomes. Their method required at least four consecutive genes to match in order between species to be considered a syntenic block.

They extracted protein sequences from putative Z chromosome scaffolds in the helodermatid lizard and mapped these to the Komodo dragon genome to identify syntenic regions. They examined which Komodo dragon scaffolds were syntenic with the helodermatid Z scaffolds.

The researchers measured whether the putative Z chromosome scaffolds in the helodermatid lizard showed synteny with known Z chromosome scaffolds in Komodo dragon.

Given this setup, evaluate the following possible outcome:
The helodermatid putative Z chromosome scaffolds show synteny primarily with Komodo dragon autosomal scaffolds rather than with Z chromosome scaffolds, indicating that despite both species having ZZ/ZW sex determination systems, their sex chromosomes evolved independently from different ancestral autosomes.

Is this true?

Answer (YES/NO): NO